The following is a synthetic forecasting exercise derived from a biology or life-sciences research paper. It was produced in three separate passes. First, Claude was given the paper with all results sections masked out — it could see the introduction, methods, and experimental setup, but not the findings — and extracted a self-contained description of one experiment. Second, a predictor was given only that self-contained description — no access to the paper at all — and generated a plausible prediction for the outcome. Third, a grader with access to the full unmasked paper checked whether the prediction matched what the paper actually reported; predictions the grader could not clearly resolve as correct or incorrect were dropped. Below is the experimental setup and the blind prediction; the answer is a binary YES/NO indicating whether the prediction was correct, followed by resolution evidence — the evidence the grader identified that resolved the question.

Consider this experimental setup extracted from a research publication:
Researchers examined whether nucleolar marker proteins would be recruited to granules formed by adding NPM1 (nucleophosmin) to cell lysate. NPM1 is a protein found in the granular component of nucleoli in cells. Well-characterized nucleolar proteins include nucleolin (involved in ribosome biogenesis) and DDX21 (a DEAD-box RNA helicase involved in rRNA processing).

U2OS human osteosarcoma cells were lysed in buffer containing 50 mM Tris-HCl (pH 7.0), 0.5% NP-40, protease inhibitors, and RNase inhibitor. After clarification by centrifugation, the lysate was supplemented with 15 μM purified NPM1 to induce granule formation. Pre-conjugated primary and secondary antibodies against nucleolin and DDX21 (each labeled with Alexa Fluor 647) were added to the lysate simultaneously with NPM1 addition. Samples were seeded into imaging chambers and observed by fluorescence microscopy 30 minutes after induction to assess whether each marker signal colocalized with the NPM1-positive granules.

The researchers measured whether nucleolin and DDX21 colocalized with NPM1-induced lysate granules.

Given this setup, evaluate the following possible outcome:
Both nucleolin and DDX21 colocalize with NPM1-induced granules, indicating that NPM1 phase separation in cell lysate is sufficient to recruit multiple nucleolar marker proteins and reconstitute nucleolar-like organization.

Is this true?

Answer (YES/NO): YES